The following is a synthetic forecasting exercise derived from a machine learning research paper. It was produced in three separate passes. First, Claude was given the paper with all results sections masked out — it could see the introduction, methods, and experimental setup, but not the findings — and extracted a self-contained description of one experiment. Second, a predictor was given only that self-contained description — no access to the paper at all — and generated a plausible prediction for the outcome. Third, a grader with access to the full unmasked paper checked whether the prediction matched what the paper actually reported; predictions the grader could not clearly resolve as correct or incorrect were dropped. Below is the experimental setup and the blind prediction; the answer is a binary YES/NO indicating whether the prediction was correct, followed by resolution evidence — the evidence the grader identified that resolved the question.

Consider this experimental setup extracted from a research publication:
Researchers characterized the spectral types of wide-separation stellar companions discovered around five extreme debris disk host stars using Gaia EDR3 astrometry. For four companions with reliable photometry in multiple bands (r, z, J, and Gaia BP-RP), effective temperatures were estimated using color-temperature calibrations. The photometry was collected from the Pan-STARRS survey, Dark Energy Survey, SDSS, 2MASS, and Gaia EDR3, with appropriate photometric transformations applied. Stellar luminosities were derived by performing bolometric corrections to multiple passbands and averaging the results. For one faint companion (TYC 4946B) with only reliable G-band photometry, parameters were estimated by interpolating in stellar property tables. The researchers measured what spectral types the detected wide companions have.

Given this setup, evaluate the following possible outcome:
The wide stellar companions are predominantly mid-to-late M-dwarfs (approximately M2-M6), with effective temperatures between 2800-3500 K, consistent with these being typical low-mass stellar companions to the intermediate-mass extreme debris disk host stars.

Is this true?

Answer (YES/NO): NO